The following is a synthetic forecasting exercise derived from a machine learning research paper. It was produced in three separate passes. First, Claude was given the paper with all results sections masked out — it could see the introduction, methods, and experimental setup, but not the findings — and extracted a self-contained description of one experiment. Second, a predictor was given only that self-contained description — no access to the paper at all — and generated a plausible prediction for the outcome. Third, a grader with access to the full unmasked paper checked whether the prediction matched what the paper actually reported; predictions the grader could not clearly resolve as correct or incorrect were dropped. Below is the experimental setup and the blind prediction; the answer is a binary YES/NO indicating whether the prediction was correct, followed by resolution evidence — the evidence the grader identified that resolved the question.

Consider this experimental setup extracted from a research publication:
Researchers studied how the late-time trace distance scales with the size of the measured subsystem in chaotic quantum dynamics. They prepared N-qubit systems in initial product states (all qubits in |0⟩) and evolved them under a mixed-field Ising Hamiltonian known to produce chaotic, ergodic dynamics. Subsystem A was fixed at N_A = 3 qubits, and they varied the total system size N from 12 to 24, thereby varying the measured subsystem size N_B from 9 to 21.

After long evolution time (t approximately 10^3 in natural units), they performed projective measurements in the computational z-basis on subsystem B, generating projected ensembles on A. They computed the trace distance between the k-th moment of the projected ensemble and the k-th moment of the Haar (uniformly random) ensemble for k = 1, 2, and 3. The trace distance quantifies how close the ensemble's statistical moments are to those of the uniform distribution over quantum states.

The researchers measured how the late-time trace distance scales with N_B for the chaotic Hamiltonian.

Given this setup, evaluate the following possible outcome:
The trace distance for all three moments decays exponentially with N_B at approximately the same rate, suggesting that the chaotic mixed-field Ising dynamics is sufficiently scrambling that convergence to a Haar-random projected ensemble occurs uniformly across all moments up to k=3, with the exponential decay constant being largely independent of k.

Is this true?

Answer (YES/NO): YES